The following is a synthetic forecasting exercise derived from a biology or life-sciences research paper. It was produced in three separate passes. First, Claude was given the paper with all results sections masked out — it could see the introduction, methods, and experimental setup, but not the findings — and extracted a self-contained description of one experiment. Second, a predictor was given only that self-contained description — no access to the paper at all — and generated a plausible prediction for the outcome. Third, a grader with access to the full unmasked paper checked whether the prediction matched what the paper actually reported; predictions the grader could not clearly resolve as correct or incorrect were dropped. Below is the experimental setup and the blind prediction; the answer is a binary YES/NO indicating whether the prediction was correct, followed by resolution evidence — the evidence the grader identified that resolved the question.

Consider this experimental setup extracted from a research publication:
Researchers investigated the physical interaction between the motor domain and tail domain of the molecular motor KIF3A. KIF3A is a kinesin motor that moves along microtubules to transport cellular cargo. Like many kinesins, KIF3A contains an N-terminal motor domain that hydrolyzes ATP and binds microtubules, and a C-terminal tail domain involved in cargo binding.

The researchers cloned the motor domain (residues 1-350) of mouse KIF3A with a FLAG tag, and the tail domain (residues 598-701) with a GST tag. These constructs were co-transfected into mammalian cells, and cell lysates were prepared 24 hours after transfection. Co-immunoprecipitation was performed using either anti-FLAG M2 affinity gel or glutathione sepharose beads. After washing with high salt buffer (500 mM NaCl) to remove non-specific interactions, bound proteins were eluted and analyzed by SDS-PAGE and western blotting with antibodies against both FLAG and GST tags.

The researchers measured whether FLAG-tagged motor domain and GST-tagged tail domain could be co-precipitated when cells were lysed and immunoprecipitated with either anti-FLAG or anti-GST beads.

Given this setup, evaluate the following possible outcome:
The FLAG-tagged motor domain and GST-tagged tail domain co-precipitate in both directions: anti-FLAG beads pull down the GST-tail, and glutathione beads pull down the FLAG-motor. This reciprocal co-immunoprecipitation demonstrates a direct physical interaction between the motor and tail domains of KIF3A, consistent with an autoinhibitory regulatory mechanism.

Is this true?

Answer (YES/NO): NO